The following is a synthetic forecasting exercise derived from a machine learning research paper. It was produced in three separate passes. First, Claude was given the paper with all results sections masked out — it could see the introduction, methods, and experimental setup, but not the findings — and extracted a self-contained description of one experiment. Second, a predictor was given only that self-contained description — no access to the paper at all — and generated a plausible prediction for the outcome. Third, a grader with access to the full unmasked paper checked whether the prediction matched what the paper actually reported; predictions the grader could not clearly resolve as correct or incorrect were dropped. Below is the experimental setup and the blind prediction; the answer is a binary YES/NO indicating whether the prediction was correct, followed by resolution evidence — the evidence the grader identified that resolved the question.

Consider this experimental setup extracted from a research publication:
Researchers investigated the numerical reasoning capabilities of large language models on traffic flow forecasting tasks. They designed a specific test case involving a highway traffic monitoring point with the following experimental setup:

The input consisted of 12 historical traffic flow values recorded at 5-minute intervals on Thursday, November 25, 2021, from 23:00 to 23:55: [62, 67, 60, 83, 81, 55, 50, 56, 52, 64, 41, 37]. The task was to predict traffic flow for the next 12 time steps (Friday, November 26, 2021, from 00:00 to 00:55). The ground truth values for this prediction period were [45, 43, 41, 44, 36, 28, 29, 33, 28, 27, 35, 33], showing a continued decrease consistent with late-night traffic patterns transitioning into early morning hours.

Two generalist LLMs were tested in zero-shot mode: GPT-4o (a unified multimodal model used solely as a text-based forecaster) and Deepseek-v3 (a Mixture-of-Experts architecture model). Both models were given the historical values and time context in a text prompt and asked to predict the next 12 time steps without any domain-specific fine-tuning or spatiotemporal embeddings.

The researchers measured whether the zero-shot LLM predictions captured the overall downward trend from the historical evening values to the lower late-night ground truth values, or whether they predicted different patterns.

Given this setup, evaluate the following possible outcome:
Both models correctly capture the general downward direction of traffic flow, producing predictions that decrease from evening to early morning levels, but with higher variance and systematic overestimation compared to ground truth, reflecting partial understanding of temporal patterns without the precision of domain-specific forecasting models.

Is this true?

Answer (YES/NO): NO